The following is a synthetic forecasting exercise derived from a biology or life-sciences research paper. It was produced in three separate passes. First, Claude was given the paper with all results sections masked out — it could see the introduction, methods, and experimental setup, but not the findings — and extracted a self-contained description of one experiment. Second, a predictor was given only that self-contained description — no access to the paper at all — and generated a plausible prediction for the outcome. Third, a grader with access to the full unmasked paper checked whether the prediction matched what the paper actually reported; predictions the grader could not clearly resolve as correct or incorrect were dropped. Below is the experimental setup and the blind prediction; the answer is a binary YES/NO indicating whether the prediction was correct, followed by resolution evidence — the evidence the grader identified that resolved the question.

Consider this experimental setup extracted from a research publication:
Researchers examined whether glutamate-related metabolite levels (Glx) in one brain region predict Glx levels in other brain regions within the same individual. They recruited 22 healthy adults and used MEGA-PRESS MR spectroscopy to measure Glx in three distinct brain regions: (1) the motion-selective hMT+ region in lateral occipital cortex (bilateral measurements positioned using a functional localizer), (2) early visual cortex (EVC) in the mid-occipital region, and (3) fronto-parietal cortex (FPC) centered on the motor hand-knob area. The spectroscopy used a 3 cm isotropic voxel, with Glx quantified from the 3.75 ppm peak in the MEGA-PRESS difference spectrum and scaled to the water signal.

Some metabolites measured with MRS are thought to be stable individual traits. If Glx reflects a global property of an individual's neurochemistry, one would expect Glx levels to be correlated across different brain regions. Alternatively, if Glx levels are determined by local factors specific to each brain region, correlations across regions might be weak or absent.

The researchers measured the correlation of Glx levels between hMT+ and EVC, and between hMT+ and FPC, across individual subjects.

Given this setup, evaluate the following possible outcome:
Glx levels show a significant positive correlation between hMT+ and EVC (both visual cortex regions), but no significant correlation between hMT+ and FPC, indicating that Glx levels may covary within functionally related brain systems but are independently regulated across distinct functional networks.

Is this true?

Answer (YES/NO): NO